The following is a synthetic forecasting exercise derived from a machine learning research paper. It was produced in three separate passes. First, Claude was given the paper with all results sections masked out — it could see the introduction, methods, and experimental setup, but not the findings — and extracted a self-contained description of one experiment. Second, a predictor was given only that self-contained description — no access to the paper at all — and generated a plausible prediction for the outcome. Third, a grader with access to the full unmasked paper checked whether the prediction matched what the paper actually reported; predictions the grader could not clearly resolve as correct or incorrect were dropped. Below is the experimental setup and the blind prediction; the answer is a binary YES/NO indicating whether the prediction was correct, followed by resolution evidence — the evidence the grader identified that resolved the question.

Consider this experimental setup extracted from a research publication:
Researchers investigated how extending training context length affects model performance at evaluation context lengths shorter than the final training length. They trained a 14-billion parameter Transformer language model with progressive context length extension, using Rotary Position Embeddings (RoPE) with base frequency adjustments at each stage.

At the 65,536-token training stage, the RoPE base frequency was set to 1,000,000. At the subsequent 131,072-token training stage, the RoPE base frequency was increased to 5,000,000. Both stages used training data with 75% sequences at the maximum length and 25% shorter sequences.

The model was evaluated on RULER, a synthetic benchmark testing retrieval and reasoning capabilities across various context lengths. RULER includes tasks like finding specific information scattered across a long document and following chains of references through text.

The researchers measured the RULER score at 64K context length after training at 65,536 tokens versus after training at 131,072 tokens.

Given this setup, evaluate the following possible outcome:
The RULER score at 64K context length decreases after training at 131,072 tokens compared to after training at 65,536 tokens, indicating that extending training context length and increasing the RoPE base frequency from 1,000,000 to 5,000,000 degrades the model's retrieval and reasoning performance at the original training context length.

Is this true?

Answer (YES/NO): NO